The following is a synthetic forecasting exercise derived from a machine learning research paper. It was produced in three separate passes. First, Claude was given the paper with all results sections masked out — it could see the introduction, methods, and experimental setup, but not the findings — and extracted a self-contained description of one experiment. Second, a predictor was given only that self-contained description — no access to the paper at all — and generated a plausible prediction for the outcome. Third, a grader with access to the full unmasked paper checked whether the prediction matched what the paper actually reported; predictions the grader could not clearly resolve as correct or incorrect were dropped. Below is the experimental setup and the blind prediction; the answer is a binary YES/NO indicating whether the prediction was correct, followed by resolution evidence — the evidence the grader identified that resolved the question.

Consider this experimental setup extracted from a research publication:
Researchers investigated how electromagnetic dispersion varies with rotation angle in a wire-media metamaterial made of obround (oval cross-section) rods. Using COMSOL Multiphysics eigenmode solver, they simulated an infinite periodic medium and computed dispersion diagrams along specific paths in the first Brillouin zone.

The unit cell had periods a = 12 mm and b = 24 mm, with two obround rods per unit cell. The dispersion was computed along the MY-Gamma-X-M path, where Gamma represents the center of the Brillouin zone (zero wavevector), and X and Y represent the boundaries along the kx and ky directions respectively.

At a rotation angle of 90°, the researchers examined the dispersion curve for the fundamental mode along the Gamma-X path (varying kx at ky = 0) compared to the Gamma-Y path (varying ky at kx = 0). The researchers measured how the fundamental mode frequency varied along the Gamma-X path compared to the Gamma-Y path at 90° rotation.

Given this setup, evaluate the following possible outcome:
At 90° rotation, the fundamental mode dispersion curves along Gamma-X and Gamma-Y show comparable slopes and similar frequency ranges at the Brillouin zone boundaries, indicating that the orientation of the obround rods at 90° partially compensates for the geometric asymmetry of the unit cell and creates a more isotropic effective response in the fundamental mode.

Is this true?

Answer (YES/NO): NO